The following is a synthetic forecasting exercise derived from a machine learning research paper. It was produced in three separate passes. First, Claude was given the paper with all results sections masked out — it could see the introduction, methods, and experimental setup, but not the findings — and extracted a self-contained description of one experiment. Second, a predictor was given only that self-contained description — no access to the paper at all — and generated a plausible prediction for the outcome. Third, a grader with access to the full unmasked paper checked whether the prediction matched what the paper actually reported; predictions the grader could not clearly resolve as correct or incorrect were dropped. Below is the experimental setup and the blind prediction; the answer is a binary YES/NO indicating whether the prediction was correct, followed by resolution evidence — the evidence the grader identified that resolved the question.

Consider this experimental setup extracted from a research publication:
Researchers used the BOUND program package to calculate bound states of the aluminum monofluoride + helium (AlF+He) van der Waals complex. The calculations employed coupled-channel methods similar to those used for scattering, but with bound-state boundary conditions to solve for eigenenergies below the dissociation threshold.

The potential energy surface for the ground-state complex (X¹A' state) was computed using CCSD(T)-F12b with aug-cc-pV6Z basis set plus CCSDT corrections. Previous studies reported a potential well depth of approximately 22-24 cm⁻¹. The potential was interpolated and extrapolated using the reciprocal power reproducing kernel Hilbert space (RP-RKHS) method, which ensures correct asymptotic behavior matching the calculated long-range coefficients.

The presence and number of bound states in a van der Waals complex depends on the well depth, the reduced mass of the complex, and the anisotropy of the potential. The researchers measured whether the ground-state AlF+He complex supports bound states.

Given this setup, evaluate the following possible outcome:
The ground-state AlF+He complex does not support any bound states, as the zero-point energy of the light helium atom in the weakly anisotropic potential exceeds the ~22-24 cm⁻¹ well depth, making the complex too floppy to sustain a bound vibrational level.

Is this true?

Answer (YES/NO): NO